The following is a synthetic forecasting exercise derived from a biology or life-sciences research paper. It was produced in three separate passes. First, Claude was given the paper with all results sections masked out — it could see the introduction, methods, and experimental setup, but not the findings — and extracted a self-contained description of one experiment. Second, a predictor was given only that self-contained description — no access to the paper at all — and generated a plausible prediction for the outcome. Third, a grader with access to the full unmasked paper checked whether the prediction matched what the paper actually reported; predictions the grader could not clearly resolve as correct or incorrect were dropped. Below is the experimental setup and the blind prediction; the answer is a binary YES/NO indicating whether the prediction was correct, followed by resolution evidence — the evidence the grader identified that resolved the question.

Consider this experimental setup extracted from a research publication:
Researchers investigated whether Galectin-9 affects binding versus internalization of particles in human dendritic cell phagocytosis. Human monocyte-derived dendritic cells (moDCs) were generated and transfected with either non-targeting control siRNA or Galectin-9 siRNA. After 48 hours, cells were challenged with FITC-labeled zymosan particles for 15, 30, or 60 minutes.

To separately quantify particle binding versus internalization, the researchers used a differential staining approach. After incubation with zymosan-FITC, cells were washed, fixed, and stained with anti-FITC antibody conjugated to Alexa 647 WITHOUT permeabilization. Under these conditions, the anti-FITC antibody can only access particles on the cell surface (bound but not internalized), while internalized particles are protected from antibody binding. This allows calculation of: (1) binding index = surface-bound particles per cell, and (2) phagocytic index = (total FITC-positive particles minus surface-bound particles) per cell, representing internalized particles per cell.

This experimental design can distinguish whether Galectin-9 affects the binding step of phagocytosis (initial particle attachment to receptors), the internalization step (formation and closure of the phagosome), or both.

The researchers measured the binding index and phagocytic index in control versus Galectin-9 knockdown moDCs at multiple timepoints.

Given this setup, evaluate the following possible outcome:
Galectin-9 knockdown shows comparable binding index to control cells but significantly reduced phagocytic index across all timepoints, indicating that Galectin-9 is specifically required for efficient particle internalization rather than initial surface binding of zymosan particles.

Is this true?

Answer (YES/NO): NO